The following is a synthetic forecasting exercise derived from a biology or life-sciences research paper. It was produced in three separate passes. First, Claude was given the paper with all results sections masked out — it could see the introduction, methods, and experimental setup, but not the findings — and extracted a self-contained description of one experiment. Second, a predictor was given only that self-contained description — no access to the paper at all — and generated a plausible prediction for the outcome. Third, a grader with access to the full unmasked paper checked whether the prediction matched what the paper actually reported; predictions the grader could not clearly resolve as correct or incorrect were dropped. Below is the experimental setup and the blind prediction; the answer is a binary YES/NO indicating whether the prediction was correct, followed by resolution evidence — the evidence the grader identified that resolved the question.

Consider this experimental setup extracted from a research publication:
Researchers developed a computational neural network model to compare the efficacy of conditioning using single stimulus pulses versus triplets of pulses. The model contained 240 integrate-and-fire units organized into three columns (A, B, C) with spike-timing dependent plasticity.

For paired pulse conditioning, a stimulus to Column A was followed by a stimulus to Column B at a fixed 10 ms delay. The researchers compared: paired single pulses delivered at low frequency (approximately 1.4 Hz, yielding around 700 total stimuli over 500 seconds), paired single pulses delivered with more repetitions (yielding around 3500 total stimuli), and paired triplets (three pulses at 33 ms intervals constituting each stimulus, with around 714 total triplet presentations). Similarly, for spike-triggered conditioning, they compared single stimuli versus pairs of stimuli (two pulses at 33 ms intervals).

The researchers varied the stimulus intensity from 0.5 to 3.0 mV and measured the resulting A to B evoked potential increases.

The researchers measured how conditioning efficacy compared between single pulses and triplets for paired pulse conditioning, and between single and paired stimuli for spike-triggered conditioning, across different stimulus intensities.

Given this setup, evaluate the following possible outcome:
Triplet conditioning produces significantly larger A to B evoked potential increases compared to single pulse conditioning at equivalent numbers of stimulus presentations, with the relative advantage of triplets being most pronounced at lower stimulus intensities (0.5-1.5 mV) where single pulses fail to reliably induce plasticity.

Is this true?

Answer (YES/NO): YES